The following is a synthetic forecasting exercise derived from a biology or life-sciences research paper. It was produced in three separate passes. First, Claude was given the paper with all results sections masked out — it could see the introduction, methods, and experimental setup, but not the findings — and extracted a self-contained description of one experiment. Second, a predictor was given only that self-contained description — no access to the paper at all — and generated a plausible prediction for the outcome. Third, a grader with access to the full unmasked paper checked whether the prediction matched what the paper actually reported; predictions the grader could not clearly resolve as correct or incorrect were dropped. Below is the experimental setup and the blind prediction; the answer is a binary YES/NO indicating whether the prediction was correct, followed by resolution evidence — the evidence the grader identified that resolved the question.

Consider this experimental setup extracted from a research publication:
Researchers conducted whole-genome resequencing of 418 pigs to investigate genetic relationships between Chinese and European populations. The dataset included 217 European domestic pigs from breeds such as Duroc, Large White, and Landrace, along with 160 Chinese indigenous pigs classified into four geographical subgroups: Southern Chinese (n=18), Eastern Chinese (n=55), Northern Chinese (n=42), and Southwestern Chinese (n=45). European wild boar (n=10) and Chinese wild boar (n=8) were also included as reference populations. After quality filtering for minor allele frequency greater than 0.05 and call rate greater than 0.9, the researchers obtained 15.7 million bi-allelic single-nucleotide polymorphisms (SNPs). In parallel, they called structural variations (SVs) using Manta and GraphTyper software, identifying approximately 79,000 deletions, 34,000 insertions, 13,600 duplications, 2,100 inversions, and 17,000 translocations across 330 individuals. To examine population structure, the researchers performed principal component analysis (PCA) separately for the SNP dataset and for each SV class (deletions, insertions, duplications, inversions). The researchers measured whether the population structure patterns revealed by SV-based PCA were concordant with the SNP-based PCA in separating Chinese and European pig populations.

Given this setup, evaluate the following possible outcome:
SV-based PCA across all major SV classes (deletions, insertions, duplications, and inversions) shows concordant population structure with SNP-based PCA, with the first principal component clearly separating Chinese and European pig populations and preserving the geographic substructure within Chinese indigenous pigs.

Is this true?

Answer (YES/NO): NO